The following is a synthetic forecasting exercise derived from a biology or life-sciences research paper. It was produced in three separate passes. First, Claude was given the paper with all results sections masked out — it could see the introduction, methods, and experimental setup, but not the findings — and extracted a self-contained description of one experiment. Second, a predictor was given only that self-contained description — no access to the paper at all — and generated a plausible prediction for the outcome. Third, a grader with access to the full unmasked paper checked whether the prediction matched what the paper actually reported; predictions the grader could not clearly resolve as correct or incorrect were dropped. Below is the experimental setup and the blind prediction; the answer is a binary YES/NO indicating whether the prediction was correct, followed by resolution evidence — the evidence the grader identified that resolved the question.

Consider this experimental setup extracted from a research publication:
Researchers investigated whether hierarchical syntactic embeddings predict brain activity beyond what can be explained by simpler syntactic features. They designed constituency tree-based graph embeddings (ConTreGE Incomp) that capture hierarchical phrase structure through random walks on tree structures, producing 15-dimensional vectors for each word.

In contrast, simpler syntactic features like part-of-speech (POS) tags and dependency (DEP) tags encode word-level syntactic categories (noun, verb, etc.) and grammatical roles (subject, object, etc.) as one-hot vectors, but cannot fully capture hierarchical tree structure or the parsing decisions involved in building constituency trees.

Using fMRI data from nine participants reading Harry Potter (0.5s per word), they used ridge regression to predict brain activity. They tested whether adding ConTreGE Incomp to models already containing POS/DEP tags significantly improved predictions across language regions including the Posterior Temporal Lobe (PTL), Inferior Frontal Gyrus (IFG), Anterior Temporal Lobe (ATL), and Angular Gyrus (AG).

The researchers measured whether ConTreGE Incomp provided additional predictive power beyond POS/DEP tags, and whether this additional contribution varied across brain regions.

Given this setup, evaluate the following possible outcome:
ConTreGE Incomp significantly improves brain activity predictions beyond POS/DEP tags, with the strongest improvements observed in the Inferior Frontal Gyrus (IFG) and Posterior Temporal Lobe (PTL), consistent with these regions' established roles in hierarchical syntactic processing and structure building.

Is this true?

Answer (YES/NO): YES